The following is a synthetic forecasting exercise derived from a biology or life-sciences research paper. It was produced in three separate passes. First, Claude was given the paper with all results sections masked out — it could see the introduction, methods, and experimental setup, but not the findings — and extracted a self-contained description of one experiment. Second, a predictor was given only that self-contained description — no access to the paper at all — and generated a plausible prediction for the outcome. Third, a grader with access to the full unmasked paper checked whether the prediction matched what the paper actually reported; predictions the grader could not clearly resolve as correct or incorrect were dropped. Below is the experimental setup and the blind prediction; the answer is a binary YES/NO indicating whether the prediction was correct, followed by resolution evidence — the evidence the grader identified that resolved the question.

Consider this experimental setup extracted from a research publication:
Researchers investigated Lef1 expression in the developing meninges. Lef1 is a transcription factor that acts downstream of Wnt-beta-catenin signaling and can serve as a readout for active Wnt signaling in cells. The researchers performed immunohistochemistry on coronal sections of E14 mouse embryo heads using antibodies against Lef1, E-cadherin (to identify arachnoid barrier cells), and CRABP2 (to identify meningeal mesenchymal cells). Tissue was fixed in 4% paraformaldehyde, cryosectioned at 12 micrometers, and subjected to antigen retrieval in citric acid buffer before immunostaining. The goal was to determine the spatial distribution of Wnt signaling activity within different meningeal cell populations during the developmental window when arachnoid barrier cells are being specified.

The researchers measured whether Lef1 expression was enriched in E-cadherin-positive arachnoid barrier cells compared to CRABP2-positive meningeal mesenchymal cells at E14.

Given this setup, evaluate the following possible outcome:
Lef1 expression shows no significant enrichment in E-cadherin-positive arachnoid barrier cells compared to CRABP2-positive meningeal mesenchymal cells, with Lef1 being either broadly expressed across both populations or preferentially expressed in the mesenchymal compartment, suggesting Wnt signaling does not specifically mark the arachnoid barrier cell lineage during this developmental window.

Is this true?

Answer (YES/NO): YES